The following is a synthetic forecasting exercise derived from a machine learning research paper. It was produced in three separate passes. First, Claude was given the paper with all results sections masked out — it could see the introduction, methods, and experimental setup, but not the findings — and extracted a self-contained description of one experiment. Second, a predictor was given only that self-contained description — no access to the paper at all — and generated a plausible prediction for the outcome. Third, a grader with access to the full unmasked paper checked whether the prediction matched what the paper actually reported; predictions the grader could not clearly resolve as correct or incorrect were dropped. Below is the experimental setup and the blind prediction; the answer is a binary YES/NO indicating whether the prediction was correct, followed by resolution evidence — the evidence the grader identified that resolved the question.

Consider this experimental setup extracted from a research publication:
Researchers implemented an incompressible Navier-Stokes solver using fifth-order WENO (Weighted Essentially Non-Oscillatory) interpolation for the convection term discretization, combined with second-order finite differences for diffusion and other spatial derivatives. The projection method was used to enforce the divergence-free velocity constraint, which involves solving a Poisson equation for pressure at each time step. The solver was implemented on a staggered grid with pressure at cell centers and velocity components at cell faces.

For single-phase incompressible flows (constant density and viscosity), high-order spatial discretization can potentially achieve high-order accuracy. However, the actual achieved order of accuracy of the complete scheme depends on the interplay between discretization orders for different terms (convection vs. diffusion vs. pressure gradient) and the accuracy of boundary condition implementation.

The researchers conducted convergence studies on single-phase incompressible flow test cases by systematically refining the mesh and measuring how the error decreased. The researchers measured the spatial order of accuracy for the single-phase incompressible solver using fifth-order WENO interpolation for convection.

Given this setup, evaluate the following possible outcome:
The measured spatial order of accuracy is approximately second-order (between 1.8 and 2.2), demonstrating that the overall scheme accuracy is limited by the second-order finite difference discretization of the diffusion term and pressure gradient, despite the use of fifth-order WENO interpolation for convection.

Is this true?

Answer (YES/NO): NO